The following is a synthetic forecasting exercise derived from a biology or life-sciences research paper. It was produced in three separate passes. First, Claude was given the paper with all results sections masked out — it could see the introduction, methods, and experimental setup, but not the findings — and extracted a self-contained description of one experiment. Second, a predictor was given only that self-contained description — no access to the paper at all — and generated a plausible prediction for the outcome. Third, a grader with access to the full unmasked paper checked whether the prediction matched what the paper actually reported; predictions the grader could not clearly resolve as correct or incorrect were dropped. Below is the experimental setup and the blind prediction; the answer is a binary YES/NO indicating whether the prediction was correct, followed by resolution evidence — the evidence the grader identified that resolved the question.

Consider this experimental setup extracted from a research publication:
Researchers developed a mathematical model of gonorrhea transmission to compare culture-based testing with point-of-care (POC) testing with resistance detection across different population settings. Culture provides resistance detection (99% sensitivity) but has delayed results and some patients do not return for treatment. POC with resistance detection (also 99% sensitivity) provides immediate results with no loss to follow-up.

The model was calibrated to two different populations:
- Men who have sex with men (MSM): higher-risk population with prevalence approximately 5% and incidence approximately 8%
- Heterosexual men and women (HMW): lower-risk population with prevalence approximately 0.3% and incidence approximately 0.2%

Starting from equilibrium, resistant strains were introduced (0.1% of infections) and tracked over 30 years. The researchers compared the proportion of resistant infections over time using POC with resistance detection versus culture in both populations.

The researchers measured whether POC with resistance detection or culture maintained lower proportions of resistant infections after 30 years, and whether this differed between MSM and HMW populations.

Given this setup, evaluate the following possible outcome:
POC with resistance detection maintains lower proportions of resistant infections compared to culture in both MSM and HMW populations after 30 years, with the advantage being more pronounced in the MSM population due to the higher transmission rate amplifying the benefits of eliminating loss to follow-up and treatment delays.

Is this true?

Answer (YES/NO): NO